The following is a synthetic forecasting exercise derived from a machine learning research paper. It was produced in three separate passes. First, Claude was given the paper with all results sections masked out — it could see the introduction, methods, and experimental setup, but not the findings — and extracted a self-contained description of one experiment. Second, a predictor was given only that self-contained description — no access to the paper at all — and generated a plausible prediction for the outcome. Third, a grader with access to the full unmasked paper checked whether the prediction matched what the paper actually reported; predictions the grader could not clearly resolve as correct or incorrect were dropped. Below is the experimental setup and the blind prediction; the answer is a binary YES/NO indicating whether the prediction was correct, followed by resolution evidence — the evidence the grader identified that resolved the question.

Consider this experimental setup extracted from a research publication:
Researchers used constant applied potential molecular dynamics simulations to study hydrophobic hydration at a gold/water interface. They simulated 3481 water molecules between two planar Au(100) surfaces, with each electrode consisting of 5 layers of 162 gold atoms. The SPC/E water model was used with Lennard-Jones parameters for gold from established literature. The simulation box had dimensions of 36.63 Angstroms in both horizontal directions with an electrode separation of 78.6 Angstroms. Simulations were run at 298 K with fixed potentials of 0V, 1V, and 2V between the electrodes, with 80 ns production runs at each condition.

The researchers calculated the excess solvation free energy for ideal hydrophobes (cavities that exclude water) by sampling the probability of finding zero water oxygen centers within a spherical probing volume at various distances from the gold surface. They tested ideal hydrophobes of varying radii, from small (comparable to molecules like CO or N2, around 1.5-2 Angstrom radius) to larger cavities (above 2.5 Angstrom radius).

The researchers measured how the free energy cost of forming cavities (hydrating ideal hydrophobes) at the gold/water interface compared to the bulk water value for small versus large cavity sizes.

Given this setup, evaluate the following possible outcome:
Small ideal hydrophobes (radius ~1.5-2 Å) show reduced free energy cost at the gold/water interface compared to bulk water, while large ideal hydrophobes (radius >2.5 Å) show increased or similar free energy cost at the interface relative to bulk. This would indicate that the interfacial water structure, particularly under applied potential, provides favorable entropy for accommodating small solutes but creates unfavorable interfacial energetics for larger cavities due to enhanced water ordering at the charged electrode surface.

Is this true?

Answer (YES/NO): YES